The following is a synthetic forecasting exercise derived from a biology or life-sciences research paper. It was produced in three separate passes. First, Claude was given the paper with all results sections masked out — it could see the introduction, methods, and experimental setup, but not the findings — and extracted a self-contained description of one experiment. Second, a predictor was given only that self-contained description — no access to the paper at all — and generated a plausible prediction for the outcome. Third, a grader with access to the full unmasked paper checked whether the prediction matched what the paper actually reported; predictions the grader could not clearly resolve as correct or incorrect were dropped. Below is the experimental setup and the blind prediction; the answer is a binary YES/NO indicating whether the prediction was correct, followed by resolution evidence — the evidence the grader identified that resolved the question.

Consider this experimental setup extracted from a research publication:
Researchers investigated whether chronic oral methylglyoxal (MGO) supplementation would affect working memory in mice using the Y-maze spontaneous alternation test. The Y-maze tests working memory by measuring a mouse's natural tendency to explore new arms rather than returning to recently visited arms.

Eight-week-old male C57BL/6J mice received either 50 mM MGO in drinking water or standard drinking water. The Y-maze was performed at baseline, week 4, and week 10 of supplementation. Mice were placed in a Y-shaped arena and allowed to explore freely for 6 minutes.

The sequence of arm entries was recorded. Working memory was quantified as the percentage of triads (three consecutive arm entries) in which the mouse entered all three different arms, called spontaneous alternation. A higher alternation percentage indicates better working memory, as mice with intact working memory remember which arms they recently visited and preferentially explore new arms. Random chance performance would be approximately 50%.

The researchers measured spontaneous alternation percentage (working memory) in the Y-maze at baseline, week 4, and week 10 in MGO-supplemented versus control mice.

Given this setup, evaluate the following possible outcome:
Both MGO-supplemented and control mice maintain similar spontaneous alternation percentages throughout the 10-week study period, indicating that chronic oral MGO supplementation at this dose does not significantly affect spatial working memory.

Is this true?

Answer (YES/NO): YES